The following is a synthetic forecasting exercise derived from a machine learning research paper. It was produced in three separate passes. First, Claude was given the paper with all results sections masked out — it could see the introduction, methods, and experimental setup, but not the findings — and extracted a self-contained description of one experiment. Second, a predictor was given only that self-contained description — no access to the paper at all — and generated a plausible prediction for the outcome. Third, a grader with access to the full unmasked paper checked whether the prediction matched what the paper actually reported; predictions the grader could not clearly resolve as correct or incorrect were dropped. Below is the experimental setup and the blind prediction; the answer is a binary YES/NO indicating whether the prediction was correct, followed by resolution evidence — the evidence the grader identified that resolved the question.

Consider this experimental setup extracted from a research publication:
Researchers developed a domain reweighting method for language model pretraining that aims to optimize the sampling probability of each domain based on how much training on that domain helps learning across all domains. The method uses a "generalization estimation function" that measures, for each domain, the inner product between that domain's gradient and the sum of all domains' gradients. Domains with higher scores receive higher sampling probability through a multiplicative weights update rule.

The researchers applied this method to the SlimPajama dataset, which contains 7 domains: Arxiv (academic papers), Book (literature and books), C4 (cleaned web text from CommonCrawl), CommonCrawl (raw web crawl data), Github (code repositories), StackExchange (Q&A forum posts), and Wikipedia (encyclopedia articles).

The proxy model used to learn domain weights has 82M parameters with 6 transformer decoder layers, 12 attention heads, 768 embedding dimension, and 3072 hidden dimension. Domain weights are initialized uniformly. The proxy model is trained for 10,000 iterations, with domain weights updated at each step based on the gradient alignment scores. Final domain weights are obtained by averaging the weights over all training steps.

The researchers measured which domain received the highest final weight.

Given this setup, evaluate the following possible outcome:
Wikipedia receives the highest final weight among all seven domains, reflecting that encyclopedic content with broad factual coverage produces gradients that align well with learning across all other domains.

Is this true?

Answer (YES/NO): NO